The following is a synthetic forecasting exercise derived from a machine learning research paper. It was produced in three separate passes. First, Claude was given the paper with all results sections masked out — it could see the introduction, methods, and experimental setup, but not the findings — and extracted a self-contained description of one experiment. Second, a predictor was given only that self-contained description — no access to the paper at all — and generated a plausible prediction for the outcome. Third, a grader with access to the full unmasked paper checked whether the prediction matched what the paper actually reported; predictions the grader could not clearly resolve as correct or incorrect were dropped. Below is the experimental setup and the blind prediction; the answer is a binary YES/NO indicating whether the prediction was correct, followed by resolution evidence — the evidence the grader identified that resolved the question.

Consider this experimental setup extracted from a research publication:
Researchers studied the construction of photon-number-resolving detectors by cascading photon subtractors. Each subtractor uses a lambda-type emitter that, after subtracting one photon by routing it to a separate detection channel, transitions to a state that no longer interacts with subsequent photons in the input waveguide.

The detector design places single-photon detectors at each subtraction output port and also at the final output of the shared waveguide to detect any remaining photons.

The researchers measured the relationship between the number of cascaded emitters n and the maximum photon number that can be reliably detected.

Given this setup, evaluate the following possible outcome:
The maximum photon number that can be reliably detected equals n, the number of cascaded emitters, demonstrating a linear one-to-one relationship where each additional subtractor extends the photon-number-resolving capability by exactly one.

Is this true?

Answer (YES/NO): NO